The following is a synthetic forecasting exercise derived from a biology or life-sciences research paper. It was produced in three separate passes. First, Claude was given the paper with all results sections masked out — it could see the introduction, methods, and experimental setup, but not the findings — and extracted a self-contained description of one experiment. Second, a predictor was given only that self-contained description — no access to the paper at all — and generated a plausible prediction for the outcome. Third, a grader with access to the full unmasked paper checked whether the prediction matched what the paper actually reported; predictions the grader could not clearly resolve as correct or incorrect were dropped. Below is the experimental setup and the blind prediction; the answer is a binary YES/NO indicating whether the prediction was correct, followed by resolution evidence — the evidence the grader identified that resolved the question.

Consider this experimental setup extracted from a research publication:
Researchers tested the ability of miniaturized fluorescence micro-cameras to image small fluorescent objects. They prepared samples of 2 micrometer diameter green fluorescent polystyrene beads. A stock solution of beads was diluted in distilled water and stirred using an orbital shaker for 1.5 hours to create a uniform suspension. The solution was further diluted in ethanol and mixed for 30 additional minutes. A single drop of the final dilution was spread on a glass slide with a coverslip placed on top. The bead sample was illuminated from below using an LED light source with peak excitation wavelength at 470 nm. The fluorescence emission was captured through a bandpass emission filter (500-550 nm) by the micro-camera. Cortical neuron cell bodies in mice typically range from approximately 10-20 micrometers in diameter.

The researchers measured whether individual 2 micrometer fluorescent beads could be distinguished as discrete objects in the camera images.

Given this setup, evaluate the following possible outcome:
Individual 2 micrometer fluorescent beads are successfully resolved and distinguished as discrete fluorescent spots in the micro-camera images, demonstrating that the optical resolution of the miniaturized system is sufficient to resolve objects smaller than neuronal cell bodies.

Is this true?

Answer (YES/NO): YES